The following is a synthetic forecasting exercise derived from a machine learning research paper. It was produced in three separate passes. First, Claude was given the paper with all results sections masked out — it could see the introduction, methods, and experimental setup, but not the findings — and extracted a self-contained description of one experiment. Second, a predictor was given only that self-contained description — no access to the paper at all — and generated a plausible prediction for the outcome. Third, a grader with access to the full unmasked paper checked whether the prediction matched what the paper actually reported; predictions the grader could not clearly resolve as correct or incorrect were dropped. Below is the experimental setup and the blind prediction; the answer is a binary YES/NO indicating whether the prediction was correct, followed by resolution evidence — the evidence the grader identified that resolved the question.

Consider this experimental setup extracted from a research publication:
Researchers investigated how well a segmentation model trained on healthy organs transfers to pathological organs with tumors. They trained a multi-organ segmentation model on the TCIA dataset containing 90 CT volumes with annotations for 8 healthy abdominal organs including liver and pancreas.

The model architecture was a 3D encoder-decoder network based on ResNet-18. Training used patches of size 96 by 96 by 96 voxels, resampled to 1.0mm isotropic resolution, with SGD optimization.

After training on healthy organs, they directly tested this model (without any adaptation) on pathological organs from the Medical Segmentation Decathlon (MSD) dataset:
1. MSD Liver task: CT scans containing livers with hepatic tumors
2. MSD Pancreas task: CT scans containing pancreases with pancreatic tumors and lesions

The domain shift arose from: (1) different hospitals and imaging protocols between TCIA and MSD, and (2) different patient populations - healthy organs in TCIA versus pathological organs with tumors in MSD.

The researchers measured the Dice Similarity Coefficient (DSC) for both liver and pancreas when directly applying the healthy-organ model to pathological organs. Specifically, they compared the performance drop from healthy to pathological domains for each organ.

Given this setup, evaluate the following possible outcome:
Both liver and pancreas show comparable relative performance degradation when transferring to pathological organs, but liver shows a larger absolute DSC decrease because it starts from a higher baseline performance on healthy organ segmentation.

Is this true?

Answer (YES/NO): NO